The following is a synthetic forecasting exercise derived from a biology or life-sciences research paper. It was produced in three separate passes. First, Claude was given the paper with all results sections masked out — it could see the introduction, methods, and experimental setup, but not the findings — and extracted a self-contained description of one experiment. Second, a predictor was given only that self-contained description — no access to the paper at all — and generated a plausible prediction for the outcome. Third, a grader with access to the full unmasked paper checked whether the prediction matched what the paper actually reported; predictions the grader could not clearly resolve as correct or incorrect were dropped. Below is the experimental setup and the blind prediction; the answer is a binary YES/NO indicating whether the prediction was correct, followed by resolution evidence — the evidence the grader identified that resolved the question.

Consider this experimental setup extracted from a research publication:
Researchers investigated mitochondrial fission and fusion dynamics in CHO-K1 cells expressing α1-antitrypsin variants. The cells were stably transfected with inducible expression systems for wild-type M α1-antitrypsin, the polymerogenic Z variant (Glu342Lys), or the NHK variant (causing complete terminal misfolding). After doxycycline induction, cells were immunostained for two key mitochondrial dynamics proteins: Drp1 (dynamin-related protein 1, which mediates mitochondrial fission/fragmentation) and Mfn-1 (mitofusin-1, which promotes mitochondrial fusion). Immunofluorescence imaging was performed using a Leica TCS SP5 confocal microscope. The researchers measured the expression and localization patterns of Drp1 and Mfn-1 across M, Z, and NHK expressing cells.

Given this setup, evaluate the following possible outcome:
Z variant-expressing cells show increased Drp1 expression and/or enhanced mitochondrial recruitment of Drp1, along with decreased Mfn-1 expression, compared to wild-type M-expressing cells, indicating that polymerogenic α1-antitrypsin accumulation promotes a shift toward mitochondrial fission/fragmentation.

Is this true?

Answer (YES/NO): NO